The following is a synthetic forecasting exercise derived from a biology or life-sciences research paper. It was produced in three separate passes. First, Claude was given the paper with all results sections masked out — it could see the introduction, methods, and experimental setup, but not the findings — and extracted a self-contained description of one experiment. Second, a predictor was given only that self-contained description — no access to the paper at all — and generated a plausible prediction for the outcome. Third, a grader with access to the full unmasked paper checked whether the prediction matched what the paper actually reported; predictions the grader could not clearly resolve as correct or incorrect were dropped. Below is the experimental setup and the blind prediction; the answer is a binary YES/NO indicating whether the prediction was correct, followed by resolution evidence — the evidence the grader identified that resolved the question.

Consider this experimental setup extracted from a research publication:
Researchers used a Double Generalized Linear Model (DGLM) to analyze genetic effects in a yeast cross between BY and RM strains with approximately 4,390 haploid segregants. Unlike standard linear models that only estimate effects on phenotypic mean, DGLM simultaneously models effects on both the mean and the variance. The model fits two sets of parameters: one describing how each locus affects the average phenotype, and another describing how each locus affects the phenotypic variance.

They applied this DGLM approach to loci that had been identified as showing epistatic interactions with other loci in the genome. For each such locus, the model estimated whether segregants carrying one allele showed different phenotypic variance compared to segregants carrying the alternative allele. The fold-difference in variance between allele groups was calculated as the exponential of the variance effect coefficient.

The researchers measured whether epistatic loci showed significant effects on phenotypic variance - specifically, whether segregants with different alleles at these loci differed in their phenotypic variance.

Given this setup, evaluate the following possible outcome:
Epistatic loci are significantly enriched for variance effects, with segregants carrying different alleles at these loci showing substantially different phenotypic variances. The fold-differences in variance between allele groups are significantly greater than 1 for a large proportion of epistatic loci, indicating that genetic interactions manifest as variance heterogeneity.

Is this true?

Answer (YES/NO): NO